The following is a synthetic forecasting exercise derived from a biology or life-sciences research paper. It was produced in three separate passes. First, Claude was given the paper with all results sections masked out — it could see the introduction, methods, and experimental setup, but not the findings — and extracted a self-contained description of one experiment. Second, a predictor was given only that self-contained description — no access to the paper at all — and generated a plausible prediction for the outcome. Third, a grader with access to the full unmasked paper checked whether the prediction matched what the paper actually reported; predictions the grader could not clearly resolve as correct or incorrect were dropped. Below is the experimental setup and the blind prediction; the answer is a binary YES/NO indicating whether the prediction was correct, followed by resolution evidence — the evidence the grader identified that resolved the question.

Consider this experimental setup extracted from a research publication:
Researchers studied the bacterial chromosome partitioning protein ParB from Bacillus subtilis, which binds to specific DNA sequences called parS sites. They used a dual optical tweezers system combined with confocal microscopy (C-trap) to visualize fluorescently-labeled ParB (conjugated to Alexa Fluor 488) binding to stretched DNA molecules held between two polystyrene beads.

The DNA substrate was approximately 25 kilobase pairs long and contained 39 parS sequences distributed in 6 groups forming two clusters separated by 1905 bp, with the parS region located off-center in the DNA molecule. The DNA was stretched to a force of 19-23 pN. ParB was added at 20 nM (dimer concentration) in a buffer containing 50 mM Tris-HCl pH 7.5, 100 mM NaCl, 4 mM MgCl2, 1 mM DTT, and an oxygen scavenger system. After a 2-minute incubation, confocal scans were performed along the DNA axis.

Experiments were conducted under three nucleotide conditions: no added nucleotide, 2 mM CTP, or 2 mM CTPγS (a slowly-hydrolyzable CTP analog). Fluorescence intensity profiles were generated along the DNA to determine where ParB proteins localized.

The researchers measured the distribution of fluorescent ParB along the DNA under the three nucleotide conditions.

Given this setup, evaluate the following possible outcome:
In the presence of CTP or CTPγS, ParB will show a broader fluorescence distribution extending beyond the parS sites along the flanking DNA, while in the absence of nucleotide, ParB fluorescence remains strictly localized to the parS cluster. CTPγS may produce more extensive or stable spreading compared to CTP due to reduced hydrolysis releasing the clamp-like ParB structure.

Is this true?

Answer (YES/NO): YES